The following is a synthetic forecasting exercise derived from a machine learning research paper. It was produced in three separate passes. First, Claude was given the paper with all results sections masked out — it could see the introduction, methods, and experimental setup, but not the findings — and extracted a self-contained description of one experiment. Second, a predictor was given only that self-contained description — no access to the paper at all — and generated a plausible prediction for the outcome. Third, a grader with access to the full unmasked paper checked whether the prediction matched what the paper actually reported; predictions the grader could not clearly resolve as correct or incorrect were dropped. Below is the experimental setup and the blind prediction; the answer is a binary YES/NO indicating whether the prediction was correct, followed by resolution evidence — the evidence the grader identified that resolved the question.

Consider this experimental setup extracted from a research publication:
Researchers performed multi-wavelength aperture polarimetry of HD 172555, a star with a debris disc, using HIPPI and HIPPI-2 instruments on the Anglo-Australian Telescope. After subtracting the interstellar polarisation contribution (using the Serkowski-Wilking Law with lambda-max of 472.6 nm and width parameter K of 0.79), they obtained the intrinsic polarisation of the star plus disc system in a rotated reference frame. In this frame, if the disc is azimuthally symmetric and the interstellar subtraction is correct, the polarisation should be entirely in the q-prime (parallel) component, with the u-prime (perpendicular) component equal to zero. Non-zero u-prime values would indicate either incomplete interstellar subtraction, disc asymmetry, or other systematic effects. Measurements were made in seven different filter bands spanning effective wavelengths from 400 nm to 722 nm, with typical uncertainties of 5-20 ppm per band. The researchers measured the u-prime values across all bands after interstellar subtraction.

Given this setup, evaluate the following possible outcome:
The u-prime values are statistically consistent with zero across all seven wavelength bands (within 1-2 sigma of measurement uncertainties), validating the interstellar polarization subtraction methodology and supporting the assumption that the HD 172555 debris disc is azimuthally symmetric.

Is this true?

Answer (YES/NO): YES